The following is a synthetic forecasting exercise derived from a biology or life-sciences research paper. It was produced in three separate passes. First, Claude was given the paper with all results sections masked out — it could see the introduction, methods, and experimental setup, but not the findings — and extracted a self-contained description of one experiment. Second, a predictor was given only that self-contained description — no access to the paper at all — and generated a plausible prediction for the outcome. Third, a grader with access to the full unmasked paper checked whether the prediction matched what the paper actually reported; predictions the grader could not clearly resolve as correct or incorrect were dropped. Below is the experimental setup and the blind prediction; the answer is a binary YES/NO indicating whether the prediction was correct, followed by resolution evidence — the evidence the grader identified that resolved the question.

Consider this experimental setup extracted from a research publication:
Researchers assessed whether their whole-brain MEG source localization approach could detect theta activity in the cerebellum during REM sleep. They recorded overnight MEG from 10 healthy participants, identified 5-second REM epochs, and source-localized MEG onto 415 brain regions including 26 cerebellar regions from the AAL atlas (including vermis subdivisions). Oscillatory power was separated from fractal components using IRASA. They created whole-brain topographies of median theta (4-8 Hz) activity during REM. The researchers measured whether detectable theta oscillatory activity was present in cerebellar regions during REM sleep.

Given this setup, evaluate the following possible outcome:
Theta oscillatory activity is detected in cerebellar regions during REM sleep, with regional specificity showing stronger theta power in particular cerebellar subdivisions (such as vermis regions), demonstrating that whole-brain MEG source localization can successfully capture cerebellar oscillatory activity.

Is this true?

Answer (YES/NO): NO